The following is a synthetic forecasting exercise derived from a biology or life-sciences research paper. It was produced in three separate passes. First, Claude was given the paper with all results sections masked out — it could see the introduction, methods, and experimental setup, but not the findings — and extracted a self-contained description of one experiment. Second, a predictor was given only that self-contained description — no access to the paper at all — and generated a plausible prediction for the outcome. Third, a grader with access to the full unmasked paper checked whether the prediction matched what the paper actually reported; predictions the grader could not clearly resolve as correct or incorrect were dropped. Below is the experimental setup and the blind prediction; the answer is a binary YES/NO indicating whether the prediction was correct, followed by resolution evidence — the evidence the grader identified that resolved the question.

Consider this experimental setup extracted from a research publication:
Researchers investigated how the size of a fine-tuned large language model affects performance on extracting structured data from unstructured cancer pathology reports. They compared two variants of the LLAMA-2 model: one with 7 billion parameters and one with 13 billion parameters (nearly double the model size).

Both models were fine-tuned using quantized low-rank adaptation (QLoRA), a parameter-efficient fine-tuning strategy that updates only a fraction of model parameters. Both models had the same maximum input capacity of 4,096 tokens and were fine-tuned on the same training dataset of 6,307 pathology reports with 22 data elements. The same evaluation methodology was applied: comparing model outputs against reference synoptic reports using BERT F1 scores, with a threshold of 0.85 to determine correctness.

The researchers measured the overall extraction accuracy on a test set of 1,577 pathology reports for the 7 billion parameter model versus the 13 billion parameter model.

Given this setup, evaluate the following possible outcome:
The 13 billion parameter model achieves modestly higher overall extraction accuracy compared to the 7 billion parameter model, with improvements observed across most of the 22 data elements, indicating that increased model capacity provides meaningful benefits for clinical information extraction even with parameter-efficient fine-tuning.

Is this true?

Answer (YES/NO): NO